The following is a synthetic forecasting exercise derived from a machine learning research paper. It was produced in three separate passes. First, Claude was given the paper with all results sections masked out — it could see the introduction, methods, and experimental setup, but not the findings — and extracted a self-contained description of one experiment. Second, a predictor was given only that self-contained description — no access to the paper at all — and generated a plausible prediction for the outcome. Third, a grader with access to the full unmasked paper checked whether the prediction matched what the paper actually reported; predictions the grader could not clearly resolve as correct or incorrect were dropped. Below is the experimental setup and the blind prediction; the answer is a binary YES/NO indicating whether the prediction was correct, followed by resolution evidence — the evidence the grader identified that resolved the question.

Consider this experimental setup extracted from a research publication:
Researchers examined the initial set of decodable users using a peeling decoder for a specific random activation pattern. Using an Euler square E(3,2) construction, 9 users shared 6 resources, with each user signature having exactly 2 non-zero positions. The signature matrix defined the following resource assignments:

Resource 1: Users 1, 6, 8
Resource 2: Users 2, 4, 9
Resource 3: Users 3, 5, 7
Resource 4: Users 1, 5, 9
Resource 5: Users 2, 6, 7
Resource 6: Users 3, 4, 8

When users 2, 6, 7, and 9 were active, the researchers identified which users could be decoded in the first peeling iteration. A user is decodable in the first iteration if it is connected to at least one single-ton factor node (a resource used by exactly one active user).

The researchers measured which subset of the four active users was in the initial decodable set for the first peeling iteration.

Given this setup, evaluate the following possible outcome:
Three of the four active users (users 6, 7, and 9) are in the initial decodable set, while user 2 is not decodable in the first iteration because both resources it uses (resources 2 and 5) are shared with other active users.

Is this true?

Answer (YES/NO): YES